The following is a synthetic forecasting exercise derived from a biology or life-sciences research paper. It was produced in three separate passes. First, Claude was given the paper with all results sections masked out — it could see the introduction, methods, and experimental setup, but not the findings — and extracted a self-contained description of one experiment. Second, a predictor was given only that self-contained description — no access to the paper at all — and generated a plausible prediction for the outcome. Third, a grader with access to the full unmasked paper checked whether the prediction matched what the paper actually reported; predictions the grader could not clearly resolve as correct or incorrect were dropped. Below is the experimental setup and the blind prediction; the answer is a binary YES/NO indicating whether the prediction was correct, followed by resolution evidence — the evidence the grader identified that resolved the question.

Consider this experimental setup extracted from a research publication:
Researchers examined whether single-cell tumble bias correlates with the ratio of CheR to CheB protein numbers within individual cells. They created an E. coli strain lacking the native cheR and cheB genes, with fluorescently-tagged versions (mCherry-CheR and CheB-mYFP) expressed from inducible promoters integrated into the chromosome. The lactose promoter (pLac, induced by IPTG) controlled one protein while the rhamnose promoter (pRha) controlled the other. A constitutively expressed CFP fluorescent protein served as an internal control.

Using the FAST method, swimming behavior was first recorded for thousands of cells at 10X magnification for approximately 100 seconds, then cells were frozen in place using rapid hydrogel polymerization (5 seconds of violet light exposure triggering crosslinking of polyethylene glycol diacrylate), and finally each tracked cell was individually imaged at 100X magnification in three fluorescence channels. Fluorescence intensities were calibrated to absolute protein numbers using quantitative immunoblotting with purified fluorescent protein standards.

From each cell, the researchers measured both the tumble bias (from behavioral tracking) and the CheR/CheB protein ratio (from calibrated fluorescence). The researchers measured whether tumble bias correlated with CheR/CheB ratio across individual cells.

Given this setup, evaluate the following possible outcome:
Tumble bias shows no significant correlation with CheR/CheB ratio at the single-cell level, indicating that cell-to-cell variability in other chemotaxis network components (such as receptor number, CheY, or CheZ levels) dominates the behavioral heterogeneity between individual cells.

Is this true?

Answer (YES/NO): NO